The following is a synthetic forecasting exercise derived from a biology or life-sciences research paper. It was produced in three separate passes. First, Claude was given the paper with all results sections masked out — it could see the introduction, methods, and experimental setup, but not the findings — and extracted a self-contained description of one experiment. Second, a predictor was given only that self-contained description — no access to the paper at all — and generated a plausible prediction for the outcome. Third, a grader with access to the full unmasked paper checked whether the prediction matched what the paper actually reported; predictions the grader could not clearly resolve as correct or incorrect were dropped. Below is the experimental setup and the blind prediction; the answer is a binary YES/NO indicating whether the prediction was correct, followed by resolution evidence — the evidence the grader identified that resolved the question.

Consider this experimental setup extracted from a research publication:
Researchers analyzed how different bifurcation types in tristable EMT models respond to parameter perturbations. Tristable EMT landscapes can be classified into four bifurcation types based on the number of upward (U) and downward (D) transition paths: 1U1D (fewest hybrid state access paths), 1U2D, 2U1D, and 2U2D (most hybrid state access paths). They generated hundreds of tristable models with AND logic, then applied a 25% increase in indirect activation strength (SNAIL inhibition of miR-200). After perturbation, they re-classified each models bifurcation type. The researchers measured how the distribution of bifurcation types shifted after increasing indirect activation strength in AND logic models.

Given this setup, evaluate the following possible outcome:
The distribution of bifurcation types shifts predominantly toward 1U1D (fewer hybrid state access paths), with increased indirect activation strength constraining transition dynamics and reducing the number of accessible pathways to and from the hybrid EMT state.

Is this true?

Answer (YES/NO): NO